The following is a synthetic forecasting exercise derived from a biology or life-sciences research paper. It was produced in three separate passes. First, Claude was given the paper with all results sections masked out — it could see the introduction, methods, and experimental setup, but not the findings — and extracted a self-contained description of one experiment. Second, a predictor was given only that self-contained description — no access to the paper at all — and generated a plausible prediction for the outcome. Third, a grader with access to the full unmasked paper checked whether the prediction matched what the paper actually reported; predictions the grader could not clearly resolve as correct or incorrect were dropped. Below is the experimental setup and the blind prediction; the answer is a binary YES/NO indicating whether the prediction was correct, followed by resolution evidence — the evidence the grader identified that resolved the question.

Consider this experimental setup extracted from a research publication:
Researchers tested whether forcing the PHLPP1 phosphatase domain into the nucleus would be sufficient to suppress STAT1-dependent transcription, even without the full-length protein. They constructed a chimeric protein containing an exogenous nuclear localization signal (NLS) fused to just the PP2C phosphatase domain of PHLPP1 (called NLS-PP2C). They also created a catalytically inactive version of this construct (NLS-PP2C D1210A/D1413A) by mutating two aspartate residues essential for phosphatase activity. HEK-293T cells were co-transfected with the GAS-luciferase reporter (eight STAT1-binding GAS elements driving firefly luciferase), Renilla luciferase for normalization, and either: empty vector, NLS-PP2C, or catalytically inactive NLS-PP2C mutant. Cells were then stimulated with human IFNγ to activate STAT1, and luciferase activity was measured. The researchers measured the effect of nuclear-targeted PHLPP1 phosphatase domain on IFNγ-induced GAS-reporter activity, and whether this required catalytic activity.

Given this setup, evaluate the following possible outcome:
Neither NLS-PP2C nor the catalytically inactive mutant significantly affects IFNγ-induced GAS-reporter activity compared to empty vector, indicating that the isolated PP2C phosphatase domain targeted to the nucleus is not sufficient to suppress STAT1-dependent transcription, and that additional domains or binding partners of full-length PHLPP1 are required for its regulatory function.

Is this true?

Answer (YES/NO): NO